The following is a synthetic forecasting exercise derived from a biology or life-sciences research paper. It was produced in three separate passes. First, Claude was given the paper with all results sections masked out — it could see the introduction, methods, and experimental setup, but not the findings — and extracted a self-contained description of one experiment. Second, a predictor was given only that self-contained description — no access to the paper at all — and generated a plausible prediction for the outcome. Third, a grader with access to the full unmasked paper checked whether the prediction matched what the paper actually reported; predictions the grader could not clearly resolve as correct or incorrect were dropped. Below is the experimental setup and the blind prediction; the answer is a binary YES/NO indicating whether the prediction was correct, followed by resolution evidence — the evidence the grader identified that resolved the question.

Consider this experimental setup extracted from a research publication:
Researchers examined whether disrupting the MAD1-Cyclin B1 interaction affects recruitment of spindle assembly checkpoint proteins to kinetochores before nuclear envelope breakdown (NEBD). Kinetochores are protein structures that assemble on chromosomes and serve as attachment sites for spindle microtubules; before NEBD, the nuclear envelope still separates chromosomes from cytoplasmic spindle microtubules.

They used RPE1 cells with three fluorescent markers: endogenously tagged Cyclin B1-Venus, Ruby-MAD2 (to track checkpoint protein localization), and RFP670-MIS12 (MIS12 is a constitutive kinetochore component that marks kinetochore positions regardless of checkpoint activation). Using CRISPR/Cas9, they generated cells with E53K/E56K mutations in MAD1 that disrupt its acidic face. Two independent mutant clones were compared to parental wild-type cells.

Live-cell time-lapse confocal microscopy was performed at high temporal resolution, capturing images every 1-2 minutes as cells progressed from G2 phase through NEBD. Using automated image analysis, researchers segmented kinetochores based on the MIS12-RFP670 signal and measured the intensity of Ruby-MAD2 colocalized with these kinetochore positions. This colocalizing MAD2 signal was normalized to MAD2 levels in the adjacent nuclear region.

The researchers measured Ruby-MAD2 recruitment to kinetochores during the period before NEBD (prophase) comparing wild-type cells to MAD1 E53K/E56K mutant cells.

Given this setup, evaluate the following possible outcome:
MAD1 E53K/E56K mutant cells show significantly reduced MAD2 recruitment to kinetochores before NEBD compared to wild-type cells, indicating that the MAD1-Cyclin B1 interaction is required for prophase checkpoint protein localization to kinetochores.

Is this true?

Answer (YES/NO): YES